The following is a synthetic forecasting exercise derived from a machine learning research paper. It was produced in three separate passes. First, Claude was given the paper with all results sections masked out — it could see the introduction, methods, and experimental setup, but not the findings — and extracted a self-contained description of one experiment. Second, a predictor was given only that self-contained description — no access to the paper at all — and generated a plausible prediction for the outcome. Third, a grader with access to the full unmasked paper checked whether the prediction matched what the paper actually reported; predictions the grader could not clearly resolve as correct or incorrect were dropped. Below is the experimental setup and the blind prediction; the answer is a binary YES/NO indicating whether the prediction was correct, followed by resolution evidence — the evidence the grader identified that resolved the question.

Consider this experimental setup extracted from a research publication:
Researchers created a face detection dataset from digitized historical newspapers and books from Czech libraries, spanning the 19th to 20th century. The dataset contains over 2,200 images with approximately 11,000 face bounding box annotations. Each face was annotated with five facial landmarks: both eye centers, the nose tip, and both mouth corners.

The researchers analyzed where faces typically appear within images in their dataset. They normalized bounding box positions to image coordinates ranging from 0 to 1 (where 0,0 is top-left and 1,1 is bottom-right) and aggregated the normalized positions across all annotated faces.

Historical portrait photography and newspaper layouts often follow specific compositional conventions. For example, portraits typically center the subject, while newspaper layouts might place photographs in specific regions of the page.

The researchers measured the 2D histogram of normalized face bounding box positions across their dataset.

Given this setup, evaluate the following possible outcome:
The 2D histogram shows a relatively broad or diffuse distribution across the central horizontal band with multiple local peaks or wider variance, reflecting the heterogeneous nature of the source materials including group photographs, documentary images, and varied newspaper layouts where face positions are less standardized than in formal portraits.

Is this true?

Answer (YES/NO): NO